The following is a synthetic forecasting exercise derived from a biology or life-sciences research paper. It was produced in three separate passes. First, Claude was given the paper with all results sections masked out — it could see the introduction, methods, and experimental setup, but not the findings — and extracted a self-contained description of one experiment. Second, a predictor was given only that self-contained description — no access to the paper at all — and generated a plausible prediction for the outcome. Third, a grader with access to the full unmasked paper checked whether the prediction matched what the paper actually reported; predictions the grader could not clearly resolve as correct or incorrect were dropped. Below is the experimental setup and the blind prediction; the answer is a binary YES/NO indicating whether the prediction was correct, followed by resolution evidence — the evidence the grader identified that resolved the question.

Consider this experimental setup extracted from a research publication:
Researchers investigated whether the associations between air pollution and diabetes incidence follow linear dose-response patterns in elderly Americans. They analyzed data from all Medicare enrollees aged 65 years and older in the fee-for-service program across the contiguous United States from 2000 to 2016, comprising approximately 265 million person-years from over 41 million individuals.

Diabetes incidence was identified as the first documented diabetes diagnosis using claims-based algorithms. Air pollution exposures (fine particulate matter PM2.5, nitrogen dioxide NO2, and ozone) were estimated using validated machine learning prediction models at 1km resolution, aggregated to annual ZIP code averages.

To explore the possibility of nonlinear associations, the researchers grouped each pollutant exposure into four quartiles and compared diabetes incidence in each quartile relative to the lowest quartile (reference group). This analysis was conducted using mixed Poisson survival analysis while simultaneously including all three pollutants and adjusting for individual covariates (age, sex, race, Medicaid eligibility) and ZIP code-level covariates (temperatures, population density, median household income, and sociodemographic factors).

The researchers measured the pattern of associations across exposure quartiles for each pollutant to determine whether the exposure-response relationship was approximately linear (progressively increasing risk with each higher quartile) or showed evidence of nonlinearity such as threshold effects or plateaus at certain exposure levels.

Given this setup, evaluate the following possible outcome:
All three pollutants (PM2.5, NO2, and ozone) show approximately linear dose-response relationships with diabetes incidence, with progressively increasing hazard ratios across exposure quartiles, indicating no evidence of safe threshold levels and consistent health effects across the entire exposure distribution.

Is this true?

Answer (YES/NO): NO